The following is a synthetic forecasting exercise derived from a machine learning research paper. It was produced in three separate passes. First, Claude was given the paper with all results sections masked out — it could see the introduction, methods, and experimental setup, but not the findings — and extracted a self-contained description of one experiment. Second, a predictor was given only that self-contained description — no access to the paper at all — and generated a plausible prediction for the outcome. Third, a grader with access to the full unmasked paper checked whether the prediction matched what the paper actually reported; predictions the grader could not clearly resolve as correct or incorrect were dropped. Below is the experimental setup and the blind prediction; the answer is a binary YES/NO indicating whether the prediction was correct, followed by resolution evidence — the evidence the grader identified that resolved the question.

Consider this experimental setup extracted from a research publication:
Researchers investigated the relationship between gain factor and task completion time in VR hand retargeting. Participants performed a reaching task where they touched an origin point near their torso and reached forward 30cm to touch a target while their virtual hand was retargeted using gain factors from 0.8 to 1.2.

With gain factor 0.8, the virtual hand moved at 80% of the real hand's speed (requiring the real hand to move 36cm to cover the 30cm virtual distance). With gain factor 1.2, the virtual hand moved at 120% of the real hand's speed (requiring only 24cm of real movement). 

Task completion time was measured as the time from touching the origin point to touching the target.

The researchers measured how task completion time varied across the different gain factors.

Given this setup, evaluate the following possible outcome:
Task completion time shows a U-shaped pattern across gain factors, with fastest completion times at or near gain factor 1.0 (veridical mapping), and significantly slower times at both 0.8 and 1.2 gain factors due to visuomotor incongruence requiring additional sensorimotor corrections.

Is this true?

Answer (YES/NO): NO